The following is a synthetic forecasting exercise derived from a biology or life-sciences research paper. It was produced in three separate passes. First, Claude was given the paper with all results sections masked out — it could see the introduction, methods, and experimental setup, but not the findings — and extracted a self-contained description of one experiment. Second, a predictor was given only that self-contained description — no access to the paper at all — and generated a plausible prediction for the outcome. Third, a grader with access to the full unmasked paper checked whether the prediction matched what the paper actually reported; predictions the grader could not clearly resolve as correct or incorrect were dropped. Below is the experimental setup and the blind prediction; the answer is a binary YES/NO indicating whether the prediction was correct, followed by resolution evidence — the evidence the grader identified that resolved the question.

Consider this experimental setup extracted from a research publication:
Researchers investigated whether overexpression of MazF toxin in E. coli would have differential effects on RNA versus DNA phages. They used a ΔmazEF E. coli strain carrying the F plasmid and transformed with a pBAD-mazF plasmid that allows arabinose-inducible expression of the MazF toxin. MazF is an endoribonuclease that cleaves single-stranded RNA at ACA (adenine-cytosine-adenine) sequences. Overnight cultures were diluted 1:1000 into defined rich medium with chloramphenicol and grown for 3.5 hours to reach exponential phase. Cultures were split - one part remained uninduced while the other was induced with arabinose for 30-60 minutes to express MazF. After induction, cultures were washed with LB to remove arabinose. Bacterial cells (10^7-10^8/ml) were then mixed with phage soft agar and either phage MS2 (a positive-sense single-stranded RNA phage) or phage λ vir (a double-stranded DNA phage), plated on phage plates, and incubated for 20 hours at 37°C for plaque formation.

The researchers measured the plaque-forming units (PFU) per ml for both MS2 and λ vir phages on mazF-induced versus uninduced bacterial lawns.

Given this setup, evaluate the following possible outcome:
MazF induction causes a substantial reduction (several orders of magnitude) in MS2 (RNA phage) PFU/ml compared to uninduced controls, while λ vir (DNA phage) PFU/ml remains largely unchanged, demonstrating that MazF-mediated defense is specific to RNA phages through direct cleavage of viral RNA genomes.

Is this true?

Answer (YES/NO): NO